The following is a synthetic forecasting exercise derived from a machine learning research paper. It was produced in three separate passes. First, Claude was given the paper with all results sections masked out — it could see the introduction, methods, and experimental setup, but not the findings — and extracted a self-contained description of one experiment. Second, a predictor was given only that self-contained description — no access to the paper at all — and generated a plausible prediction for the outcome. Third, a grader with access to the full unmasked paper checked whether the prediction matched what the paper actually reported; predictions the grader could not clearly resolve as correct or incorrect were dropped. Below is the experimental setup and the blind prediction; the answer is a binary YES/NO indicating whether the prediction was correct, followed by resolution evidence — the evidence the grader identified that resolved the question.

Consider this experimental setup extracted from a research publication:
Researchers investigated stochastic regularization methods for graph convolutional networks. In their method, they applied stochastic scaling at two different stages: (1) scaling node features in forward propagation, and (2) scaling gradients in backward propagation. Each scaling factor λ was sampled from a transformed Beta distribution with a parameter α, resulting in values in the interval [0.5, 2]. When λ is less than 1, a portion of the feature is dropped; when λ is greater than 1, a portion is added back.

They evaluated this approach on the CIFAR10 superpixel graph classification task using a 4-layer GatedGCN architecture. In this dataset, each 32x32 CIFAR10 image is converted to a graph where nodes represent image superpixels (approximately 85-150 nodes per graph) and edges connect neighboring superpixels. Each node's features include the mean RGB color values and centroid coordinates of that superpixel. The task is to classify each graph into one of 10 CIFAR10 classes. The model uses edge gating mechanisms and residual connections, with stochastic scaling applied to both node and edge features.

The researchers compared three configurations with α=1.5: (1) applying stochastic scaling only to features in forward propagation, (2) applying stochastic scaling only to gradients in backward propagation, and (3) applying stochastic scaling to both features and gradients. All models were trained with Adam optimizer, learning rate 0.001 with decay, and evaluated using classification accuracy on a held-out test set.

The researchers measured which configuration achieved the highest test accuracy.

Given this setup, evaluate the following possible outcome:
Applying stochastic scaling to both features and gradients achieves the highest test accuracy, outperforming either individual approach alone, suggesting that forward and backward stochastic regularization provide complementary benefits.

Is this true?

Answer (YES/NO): YES